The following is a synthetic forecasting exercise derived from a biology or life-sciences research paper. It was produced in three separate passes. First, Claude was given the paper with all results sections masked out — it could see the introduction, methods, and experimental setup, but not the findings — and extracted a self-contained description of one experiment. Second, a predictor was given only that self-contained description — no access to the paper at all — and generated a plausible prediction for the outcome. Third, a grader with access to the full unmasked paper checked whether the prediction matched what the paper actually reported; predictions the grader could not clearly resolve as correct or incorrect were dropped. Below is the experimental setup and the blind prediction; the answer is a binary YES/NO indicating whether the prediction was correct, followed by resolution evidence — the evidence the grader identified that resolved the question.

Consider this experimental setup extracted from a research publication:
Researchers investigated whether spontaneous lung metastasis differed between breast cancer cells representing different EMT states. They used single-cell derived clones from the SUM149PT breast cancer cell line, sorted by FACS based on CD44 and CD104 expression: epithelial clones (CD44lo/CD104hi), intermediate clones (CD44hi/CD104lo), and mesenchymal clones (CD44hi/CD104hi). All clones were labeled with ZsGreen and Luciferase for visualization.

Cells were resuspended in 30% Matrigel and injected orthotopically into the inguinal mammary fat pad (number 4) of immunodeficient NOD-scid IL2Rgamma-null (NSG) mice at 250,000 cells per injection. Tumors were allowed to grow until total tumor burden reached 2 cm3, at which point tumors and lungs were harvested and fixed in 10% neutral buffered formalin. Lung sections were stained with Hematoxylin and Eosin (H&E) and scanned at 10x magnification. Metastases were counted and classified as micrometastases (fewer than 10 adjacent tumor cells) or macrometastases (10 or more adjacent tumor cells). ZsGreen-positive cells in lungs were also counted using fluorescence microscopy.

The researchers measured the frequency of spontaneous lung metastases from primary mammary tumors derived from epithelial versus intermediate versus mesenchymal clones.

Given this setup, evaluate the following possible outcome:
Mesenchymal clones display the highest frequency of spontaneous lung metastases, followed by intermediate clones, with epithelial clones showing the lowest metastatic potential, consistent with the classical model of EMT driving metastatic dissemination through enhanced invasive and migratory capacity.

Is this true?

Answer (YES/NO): NO